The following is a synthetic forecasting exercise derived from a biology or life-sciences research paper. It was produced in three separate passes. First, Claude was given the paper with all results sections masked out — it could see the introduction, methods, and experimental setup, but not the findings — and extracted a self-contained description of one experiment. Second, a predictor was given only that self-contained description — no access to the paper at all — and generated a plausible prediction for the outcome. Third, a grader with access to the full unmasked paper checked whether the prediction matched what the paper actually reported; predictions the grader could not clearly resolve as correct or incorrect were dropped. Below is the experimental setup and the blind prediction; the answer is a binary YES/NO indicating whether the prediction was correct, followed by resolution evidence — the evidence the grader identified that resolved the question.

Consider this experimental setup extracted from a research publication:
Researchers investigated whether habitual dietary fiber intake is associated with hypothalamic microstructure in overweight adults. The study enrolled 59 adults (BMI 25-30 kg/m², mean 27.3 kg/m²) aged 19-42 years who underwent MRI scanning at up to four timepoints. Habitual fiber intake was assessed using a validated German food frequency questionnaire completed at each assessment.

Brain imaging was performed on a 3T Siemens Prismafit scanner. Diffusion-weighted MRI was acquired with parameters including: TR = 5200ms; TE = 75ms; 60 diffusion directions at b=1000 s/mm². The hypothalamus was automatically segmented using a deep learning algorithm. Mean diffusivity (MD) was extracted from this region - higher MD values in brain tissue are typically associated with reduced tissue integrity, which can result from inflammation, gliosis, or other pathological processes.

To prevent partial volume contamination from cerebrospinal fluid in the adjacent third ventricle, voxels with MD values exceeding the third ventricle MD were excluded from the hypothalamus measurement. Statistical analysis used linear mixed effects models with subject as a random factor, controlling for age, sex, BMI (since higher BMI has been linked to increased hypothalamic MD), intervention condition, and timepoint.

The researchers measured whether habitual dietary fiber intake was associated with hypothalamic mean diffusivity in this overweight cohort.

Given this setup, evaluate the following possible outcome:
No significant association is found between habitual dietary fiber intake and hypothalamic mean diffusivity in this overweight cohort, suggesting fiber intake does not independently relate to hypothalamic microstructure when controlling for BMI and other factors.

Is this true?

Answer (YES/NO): YES